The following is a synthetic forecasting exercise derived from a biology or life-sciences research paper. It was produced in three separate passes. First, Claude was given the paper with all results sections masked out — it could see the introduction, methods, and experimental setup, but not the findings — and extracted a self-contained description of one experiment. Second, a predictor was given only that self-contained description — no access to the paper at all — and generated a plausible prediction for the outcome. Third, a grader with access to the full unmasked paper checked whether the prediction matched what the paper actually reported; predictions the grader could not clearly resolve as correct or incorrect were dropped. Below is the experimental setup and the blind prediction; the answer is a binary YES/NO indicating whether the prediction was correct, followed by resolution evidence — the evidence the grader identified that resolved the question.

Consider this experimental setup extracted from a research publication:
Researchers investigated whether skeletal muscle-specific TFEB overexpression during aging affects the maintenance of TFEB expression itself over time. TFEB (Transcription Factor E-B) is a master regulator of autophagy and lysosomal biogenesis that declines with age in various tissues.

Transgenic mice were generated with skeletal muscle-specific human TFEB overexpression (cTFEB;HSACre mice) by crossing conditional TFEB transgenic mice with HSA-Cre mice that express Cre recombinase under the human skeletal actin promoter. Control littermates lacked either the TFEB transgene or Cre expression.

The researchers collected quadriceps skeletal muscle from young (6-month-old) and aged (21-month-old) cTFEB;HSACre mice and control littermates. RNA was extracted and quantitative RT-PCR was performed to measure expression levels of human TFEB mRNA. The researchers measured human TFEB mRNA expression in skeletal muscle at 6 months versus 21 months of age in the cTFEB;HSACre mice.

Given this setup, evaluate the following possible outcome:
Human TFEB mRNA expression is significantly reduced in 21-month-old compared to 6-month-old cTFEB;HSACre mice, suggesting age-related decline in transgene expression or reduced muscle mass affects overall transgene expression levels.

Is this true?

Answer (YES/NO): NO